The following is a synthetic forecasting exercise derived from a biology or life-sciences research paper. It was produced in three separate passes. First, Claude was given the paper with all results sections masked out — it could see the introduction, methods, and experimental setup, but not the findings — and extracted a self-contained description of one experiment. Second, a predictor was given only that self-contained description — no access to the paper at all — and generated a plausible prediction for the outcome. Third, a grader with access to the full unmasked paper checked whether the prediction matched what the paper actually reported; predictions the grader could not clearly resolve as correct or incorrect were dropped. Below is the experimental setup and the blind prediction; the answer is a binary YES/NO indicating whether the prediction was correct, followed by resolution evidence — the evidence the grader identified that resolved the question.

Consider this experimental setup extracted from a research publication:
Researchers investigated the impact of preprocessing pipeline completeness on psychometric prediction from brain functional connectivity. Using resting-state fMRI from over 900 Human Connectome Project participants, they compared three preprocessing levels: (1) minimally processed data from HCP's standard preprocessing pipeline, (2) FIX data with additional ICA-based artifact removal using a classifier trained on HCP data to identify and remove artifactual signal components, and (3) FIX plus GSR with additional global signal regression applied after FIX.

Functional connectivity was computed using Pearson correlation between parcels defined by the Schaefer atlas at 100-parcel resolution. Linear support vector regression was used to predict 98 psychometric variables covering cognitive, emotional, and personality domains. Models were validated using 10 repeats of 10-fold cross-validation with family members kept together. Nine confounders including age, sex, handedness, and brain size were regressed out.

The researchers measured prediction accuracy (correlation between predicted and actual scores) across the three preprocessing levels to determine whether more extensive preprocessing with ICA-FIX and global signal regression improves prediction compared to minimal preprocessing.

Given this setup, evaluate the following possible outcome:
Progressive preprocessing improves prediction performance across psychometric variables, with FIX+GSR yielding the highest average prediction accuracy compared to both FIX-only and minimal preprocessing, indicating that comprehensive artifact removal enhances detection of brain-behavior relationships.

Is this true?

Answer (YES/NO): NO